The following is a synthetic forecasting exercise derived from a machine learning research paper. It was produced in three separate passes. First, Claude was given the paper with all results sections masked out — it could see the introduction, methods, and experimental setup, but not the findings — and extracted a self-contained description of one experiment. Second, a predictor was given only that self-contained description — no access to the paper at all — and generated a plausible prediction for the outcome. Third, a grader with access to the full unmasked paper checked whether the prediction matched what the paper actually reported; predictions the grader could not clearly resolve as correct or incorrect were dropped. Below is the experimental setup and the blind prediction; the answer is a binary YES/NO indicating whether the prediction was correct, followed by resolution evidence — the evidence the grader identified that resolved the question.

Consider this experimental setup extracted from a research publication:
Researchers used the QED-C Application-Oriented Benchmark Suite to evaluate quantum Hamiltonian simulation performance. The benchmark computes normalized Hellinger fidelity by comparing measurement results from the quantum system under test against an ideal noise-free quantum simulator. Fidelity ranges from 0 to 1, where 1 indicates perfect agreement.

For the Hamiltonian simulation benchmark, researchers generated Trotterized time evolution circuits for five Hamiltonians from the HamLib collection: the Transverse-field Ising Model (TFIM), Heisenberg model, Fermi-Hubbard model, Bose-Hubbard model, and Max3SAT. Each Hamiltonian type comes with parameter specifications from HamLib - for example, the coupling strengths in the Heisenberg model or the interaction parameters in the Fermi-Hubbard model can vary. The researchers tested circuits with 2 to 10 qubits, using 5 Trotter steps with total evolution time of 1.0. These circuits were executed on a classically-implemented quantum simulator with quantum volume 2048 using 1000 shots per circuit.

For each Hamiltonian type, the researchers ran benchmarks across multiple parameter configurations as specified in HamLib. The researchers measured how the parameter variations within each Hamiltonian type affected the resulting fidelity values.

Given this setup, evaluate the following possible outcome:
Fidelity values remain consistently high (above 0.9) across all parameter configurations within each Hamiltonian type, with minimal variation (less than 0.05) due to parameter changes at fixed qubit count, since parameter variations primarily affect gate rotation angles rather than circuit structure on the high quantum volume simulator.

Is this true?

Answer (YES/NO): NO